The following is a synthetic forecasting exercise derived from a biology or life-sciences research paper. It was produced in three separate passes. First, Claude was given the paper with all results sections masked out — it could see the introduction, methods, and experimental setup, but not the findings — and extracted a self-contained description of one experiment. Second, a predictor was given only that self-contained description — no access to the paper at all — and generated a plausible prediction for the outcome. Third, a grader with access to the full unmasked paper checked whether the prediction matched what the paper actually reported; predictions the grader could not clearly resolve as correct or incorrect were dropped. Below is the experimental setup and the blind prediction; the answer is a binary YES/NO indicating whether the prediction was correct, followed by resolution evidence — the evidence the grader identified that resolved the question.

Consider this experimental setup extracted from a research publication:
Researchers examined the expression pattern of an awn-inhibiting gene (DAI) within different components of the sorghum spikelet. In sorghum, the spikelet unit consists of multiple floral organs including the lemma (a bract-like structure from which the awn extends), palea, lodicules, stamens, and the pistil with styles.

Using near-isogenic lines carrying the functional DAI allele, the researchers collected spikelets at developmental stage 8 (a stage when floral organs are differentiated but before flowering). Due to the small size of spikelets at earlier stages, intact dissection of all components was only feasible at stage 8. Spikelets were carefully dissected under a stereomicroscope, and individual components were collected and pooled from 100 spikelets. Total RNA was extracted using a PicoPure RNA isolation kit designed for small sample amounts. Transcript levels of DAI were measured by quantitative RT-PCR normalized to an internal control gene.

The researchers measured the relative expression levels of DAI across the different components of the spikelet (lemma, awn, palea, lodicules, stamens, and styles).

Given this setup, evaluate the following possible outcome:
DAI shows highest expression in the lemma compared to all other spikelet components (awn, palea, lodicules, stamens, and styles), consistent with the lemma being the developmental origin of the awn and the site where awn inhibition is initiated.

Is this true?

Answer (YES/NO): NO